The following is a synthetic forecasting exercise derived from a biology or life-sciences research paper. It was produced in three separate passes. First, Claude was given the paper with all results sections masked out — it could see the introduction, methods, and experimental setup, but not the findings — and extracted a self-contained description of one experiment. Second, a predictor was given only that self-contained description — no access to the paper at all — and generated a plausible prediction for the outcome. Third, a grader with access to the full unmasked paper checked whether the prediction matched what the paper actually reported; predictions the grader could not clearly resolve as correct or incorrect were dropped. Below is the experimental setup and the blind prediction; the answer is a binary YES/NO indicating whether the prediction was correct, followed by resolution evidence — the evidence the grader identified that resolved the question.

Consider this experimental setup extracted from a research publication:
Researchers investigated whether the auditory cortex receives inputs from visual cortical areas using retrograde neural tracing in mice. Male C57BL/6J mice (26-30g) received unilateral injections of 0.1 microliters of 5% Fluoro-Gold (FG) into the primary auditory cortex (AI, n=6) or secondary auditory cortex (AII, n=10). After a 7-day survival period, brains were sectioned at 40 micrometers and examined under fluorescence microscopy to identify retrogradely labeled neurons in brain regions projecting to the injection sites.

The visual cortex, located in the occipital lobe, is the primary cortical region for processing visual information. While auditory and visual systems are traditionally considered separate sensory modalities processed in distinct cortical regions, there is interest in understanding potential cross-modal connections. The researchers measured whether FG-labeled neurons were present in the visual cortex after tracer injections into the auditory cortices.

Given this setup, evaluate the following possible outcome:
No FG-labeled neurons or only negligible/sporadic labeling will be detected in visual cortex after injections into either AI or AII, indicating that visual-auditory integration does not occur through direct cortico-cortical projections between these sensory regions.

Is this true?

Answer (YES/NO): NO